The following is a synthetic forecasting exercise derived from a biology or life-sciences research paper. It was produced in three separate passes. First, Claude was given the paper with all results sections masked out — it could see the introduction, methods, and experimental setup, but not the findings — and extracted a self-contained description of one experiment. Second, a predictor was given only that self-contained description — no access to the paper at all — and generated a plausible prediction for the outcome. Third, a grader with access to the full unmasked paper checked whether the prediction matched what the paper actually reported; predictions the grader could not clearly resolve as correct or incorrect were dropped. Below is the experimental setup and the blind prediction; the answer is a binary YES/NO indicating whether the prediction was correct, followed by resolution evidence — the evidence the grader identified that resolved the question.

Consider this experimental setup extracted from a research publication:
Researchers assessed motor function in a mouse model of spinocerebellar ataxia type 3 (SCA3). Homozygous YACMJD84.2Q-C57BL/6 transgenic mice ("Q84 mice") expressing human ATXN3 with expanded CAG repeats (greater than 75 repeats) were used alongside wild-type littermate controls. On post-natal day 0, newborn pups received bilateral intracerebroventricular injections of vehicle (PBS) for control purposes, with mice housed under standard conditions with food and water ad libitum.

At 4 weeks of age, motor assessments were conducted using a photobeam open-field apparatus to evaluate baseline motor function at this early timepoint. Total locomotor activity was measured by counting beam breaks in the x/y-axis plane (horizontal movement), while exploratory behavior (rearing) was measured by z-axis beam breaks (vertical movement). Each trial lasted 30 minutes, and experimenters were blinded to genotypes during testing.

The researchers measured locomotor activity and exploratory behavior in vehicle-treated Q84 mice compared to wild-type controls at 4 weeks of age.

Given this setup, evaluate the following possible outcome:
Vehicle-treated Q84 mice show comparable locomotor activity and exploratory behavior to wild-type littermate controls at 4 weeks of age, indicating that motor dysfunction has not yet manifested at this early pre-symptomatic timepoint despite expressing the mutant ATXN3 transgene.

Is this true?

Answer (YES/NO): NO